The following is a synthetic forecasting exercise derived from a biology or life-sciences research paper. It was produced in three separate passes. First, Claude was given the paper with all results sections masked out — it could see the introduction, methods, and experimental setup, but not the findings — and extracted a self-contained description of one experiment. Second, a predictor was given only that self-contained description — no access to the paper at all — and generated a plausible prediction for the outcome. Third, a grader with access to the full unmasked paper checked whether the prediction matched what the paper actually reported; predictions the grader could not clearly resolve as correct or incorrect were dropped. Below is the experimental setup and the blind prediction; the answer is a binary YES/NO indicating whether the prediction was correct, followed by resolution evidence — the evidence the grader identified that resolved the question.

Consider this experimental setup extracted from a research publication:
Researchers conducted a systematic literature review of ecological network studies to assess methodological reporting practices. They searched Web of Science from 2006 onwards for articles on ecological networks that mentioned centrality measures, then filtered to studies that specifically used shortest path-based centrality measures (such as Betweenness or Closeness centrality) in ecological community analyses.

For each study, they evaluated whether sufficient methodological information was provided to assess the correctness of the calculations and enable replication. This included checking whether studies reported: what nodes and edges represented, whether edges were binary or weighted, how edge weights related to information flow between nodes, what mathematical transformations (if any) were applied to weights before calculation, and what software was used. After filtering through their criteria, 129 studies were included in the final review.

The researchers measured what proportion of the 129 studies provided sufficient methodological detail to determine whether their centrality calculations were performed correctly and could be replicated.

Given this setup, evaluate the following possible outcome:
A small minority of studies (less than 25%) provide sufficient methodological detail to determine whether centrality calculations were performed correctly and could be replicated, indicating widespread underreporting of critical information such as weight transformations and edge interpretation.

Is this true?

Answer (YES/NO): NO